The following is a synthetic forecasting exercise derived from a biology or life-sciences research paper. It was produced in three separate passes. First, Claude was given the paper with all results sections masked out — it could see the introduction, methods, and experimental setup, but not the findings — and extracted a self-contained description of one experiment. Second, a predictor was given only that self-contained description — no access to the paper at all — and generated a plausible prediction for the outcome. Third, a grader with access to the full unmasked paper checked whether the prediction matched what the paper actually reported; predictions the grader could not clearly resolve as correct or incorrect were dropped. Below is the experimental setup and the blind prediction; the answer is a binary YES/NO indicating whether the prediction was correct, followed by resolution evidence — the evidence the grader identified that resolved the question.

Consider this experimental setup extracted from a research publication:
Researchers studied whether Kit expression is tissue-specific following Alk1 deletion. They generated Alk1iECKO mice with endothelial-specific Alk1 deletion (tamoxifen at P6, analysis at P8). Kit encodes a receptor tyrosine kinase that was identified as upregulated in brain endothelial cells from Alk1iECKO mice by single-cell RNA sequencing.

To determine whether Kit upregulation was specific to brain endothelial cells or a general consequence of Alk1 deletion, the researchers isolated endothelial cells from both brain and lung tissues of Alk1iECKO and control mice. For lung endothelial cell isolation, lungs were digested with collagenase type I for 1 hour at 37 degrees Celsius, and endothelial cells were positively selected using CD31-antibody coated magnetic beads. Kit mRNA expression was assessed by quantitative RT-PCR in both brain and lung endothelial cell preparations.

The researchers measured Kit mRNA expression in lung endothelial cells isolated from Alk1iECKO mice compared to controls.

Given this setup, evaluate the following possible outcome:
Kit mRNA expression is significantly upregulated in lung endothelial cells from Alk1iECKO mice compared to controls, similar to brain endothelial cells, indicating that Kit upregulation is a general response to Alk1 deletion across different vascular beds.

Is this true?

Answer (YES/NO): NO